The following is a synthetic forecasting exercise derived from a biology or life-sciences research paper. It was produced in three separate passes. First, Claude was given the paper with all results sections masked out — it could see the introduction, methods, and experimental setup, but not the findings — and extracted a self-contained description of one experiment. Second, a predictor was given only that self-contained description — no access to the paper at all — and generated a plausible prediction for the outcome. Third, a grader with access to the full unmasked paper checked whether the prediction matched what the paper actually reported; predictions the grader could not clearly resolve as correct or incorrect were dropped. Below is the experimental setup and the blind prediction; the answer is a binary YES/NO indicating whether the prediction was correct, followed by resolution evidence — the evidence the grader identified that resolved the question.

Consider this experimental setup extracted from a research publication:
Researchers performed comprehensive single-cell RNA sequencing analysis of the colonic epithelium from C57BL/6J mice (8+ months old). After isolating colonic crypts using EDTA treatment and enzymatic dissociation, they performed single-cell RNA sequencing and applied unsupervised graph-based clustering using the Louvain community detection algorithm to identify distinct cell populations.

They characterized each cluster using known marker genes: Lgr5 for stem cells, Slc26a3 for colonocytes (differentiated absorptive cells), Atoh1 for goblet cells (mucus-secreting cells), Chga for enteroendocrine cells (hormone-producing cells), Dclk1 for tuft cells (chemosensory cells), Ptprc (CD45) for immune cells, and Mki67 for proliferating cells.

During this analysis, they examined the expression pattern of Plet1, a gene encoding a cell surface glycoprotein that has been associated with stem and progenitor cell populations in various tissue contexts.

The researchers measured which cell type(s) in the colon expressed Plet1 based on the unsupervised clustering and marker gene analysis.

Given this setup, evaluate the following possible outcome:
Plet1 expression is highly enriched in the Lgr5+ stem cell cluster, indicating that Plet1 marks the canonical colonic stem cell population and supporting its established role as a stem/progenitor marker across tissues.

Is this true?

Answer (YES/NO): NO